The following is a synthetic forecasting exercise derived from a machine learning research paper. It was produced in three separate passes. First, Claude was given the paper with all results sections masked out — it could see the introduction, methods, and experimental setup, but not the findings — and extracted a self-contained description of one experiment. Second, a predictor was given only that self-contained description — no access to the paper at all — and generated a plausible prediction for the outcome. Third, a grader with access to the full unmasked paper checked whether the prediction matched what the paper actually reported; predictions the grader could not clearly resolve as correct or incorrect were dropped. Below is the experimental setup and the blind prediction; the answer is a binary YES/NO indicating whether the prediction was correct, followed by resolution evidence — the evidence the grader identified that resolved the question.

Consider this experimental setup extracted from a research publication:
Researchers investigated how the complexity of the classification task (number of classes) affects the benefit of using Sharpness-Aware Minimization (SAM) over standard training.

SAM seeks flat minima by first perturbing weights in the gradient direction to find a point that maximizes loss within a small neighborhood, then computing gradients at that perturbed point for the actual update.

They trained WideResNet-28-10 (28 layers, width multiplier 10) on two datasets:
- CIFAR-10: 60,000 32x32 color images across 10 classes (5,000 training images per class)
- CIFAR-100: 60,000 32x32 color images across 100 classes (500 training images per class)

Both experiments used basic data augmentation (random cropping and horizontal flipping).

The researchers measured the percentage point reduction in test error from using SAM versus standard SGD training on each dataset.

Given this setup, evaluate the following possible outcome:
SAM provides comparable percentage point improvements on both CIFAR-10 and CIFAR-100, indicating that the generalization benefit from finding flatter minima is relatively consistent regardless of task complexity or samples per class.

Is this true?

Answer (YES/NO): NO